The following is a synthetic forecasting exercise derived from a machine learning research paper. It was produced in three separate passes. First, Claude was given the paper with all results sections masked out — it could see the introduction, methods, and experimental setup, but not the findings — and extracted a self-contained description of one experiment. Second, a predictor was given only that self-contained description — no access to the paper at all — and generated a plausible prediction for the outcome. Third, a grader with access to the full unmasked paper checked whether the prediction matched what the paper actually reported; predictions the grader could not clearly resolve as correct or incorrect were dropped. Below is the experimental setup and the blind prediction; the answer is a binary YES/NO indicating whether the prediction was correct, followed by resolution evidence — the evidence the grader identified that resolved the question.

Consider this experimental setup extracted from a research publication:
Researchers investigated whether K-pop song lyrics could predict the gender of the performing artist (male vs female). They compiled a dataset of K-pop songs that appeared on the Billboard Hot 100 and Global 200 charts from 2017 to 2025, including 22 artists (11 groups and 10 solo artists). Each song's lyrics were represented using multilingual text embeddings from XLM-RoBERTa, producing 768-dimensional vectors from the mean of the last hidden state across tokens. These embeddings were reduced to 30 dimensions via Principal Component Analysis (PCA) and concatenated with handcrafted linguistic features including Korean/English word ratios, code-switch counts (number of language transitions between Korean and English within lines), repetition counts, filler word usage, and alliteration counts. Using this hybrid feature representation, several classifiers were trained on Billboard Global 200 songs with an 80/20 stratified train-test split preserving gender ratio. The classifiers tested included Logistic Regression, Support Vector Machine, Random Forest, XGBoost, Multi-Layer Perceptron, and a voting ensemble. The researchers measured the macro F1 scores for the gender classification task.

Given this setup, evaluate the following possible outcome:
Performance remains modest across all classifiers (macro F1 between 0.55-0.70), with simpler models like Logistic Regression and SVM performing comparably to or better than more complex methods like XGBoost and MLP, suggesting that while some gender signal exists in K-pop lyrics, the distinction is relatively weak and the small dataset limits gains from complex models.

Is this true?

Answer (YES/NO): NO